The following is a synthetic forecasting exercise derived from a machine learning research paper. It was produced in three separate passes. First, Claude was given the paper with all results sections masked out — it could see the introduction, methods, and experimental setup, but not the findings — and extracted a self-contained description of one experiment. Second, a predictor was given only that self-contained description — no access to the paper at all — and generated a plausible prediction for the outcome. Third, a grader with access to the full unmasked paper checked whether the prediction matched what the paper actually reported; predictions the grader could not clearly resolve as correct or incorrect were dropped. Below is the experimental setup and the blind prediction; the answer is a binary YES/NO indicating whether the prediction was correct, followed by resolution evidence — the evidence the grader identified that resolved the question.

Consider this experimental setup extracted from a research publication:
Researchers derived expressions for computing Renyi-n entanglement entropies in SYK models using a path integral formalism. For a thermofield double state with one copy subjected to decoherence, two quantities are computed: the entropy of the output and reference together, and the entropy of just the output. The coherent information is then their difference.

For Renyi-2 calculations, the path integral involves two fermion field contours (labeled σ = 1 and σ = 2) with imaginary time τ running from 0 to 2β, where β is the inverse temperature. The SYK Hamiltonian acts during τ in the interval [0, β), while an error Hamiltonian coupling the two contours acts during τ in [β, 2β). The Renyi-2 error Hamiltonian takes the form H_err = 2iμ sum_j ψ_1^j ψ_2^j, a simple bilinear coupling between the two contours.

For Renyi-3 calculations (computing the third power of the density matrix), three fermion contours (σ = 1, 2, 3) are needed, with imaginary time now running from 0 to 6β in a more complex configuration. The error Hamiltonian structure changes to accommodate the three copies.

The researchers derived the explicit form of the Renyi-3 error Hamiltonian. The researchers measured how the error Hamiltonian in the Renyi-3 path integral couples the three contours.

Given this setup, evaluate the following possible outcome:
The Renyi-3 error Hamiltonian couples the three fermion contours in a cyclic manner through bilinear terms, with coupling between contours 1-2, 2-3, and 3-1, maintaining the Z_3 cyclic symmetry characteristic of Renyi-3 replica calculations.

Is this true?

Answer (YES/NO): YES